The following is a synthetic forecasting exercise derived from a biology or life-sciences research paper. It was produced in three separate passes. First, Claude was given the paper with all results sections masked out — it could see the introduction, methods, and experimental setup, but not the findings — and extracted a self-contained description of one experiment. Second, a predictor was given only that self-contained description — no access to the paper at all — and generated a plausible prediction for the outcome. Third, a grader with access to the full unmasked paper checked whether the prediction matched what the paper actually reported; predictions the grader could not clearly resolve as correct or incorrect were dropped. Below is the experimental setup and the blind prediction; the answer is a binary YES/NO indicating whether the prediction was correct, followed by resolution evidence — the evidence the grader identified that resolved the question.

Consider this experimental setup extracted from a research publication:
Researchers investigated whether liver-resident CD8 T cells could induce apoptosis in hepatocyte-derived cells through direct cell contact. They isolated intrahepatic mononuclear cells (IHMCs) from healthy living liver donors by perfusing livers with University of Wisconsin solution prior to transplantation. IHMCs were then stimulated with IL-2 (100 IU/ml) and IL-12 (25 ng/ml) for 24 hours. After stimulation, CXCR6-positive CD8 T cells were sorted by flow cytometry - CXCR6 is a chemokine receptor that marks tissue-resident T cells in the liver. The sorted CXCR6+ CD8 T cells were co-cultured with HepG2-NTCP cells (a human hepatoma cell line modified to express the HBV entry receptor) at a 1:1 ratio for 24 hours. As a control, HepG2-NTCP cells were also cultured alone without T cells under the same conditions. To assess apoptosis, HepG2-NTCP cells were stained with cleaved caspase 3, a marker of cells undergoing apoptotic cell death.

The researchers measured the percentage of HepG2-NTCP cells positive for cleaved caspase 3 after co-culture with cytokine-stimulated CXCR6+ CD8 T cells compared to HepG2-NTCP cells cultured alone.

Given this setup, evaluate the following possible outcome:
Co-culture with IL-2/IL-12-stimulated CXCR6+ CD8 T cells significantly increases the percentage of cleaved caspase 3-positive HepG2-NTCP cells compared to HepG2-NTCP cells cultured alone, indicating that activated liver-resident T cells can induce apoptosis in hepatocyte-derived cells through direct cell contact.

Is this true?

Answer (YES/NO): YES